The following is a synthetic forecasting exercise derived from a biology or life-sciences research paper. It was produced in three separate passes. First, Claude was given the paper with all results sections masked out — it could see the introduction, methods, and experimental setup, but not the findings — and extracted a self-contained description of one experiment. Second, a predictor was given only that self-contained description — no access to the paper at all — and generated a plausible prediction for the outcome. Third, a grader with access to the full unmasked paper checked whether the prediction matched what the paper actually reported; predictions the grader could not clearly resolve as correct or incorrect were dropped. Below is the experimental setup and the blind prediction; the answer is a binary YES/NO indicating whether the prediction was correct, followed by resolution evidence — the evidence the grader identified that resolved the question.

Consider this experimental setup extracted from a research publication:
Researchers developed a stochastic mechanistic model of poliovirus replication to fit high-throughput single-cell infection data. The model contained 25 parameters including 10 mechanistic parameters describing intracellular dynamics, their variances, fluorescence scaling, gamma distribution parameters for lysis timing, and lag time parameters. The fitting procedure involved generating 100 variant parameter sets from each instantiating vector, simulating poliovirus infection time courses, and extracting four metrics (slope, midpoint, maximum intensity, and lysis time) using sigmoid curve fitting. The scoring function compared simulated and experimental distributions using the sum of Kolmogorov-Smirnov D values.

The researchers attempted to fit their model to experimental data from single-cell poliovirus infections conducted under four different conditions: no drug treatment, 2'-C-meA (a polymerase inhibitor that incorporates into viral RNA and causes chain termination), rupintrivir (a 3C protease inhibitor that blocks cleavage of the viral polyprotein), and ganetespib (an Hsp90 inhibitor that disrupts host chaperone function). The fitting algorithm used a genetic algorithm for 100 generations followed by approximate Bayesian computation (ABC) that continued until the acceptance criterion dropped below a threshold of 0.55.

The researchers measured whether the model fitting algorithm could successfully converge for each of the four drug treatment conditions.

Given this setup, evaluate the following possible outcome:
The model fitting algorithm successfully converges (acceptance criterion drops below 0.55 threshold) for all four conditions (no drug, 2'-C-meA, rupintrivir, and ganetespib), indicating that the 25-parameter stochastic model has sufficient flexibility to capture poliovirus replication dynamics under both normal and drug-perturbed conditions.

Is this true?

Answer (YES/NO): NO